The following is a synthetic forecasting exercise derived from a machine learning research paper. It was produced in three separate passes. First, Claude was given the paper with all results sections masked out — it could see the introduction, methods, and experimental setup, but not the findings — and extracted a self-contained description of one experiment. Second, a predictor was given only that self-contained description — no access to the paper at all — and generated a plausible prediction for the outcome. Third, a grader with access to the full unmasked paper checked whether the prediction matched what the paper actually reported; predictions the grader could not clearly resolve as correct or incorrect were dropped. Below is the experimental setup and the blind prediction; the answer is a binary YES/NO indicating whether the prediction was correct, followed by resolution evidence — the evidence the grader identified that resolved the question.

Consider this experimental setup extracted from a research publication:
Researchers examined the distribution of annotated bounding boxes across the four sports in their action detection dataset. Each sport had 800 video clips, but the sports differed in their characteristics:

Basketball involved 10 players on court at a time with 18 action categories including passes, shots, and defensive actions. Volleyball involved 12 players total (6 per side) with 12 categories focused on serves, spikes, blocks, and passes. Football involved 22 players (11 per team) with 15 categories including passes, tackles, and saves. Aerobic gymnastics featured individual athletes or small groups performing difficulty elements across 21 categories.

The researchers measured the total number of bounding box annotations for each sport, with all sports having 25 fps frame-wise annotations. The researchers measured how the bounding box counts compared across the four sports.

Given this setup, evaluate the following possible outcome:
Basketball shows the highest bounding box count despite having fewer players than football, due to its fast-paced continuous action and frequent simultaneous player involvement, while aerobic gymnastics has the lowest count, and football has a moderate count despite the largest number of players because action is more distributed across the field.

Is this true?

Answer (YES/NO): NO